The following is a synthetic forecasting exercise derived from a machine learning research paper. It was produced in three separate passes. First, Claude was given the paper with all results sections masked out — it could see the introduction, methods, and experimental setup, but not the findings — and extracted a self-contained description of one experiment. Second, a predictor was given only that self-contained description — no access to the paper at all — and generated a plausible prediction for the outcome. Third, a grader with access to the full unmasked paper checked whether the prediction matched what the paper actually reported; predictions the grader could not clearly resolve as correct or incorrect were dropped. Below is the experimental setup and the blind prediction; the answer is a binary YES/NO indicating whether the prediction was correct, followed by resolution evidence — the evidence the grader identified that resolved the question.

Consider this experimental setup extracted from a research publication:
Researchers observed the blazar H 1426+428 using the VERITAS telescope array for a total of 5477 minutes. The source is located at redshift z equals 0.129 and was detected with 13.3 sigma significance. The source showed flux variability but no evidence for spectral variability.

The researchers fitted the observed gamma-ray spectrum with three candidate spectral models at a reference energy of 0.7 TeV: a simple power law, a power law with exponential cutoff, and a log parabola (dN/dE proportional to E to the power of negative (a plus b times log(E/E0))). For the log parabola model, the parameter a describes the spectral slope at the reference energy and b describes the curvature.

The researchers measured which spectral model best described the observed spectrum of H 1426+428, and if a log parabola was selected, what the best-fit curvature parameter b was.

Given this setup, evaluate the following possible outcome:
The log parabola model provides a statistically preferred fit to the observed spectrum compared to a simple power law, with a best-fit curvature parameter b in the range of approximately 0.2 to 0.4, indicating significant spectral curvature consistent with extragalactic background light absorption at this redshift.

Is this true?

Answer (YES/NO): NO